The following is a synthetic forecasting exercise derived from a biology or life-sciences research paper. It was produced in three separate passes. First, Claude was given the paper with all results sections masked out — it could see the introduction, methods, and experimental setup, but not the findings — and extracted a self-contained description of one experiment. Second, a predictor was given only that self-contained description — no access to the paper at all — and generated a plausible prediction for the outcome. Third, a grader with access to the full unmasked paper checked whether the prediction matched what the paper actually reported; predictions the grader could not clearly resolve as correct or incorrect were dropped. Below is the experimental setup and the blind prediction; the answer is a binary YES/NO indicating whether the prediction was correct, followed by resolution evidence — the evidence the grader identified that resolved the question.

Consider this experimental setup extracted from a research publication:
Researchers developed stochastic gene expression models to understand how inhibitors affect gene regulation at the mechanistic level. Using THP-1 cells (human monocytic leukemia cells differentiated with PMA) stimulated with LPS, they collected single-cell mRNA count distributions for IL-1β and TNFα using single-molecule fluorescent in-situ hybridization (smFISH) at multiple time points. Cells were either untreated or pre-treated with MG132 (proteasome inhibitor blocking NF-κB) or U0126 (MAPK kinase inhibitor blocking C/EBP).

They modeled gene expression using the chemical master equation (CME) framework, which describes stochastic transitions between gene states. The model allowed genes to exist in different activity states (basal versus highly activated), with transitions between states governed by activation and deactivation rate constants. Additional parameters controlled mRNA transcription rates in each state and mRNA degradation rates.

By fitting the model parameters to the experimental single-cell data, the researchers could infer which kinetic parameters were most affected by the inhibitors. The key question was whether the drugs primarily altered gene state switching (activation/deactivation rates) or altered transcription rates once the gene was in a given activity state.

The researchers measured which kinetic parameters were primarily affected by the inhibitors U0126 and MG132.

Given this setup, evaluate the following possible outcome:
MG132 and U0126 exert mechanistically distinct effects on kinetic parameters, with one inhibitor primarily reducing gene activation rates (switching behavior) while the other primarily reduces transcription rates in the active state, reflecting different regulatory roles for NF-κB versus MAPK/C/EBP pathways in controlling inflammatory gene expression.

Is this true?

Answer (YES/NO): NO